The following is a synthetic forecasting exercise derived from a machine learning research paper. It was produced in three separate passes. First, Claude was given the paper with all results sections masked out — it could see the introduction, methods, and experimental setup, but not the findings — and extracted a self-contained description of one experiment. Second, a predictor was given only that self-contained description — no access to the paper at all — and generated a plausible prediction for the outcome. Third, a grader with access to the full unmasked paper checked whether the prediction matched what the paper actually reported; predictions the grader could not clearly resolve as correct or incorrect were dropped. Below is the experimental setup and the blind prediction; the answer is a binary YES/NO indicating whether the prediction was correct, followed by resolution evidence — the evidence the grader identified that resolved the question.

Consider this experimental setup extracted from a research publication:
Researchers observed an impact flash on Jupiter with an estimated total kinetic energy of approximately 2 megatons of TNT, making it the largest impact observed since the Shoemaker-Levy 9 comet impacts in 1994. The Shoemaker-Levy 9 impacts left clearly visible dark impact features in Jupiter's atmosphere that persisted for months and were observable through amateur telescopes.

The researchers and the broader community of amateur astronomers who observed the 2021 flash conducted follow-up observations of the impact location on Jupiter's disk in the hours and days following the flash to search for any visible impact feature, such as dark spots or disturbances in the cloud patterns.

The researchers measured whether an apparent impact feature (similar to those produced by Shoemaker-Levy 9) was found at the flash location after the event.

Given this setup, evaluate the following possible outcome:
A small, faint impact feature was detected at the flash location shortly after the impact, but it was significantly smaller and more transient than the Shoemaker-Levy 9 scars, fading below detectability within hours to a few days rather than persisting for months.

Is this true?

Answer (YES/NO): NO